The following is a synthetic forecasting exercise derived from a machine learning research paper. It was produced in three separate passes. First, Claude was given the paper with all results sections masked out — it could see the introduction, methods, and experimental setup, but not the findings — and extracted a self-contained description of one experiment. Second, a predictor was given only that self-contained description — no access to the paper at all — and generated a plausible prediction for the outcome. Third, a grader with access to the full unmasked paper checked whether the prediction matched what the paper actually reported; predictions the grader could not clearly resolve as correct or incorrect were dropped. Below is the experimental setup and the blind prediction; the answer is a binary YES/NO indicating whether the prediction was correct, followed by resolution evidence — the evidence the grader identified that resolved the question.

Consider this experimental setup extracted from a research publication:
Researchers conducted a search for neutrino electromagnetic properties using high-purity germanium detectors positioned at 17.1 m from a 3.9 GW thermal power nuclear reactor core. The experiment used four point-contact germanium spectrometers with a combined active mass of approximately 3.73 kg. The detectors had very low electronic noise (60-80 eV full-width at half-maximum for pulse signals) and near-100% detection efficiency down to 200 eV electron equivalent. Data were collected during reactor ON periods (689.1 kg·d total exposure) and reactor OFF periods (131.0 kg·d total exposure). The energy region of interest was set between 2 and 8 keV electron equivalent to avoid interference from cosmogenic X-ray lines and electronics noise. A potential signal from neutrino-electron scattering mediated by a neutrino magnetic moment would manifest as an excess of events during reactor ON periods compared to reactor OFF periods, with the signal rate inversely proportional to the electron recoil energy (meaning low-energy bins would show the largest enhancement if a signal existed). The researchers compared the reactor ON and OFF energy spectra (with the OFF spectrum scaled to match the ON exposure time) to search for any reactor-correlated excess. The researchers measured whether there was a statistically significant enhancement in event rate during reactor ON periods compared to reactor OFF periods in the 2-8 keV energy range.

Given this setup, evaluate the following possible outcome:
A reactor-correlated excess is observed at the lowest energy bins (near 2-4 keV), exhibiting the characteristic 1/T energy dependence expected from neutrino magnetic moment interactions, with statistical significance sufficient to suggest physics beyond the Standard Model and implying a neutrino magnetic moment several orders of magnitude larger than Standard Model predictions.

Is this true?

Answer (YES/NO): NO